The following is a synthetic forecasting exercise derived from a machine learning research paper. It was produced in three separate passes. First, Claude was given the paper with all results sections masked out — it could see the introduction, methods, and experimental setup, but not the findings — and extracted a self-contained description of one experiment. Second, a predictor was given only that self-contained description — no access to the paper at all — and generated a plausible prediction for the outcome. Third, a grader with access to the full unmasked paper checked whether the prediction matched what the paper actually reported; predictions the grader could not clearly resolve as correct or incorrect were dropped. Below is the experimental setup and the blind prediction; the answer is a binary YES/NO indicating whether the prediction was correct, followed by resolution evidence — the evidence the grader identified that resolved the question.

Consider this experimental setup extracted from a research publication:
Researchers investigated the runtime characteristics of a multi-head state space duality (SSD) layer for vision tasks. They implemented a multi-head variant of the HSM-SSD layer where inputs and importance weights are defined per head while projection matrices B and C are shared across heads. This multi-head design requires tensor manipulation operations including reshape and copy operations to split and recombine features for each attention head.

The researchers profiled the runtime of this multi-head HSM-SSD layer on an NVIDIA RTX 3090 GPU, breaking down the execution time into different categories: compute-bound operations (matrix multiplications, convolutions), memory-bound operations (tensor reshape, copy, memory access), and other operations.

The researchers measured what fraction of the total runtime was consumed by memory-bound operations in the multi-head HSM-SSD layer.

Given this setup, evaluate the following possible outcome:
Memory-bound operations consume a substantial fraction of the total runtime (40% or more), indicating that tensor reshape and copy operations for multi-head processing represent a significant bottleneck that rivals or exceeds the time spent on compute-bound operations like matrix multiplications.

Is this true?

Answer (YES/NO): NO